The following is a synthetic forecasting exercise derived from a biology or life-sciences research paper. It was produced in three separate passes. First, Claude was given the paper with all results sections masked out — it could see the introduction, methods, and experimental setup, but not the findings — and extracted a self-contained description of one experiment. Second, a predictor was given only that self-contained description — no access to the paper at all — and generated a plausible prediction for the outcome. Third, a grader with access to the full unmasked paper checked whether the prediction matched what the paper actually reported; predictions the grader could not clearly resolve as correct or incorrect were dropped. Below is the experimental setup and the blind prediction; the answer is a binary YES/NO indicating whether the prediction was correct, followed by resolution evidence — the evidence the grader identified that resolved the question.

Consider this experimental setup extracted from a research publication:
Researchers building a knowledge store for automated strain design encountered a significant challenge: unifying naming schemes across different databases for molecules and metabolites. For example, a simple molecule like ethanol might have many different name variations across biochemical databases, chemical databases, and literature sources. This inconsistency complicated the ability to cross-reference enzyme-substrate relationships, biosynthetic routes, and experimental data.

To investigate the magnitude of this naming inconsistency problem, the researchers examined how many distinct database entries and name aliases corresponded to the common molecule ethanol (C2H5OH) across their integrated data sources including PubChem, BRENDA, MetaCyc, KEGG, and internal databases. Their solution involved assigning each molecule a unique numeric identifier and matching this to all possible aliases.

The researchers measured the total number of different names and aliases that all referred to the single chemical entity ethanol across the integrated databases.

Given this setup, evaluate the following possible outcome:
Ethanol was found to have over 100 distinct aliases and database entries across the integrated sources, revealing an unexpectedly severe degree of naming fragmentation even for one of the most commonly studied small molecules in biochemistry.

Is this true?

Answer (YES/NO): YES